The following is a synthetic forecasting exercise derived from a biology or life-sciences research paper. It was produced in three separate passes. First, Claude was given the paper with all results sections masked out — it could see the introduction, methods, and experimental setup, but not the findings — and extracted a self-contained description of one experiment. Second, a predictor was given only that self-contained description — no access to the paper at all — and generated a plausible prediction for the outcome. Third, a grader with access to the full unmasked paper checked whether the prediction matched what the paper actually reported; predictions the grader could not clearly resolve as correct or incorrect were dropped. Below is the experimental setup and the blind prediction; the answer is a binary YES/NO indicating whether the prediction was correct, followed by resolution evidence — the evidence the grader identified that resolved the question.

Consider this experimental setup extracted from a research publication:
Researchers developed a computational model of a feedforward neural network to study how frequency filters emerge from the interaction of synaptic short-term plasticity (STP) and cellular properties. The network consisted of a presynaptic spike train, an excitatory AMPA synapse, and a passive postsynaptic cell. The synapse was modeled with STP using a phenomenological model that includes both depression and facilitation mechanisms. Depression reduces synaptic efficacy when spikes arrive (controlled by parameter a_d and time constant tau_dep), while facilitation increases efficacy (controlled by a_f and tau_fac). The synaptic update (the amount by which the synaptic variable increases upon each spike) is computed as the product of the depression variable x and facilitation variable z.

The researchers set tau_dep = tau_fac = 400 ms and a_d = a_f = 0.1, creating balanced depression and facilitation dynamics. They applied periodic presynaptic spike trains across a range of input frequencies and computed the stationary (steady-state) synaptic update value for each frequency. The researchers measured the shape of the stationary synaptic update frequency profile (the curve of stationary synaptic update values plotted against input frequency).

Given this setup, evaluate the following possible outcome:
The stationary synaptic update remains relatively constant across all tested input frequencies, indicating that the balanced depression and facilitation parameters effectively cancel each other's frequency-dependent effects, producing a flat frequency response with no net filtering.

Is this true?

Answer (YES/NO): NO